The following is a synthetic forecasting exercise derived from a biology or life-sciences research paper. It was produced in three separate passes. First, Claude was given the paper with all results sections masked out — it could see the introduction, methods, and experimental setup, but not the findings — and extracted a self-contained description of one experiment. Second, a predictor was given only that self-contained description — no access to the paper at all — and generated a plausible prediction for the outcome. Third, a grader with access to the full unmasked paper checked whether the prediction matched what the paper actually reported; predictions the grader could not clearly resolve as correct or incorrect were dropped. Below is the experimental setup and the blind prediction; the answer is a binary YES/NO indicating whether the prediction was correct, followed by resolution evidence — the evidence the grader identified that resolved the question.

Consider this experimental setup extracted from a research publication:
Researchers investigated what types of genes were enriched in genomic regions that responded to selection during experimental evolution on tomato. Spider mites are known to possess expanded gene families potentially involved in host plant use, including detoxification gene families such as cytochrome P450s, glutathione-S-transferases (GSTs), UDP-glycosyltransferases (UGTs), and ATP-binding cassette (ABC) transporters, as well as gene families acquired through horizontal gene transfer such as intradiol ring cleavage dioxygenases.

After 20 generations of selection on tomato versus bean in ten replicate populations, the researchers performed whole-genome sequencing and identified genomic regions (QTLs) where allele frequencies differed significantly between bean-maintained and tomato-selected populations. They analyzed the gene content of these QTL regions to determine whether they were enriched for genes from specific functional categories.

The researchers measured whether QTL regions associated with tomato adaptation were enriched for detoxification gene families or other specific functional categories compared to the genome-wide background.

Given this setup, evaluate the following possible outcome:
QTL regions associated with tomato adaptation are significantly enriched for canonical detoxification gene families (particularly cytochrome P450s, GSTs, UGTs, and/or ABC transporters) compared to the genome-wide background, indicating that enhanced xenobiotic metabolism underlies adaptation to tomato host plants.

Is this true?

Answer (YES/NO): NO